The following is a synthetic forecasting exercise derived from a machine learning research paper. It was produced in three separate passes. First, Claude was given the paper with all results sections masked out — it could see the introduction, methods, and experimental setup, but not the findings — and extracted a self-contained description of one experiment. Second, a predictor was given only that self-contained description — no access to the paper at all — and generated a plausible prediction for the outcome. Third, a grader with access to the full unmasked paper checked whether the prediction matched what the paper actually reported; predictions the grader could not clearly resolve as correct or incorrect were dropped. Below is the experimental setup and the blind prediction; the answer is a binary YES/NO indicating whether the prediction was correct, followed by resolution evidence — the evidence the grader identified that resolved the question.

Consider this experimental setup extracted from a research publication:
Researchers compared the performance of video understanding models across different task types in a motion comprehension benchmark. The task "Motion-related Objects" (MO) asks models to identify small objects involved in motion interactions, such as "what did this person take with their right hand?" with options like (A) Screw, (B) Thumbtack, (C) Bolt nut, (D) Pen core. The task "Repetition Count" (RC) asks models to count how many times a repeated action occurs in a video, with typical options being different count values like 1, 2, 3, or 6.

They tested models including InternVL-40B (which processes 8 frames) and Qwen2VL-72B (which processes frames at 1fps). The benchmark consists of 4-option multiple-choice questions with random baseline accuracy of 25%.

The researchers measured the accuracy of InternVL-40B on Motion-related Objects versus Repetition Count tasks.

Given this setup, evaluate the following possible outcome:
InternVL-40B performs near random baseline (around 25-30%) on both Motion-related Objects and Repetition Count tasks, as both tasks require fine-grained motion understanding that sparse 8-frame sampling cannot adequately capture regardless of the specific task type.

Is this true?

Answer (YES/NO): NO